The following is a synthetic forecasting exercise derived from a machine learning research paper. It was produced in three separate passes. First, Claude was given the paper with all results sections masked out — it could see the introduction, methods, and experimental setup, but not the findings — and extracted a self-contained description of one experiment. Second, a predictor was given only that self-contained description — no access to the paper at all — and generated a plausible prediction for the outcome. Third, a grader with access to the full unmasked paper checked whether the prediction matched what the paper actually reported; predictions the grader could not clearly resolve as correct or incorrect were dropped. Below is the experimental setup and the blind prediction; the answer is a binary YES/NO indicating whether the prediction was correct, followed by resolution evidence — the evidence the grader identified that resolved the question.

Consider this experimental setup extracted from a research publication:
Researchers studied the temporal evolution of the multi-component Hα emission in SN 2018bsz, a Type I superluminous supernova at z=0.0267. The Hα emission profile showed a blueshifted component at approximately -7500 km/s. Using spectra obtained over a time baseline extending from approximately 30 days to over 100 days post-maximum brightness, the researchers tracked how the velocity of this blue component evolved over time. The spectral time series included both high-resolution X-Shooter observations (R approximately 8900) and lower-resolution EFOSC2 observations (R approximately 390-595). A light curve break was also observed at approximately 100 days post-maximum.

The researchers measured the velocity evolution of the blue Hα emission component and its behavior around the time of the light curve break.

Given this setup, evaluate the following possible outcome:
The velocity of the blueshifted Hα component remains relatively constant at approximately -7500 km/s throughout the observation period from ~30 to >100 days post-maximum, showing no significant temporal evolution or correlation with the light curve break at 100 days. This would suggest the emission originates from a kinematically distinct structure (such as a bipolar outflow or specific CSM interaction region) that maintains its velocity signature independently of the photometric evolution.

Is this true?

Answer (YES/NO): NO